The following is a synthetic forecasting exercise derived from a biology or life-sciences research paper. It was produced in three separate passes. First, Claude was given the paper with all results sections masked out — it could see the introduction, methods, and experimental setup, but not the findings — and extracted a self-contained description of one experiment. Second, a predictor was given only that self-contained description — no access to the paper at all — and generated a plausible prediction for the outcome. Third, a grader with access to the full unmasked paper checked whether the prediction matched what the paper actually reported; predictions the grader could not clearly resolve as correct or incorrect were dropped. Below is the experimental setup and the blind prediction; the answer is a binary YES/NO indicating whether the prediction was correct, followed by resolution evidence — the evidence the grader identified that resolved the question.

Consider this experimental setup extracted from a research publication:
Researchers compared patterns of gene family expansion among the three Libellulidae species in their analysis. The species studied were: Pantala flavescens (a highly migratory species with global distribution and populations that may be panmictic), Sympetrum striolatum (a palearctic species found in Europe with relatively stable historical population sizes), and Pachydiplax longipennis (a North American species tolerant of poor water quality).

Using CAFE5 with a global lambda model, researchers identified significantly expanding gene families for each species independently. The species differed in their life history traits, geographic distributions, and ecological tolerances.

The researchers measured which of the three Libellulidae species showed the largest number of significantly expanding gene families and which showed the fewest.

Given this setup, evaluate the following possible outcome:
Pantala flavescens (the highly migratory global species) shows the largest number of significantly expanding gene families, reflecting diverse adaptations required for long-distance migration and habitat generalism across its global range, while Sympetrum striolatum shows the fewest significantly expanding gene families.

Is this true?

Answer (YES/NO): NO